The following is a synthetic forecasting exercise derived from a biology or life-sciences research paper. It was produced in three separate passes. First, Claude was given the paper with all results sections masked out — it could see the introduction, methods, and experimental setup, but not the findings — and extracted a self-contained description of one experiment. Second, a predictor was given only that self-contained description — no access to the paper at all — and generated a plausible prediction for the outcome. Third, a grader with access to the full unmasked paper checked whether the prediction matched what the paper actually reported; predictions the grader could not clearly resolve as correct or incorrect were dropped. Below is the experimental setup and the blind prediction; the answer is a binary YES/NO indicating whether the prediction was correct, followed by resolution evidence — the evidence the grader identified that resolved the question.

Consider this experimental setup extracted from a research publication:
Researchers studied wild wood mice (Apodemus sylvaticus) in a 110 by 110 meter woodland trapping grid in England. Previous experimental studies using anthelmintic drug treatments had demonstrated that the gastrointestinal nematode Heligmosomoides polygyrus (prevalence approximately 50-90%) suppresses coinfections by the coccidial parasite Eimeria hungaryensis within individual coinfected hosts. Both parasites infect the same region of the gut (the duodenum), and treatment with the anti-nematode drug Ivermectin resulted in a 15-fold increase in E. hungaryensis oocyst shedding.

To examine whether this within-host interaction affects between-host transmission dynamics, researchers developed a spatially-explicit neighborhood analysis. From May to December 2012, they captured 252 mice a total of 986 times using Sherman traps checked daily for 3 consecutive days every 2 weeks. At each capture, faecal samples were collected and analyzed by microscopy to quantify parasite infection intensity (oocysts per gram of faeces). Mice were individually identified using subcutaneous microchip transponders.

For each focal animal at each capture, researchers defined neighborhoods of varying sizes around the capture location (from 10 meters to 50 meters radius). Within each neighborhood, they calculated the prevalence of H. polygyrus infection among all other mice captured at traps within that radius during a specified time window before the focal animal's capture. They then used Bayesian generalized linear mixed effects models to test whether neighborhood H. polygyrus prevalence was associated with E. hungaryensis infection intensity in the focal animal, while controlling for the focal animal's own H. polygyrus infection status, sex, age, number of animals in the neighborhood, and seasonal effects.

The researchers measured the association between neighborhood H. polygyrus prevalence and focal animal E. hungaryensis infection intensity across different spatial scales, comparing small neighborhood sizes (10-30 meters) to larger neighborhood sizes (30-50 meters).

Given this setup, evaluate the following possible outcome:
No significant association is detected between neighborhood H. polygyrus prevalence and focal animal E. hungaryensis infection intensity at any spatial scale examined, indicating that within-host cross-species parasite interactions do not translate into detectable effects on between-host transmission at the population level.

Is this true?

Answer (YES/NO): NO